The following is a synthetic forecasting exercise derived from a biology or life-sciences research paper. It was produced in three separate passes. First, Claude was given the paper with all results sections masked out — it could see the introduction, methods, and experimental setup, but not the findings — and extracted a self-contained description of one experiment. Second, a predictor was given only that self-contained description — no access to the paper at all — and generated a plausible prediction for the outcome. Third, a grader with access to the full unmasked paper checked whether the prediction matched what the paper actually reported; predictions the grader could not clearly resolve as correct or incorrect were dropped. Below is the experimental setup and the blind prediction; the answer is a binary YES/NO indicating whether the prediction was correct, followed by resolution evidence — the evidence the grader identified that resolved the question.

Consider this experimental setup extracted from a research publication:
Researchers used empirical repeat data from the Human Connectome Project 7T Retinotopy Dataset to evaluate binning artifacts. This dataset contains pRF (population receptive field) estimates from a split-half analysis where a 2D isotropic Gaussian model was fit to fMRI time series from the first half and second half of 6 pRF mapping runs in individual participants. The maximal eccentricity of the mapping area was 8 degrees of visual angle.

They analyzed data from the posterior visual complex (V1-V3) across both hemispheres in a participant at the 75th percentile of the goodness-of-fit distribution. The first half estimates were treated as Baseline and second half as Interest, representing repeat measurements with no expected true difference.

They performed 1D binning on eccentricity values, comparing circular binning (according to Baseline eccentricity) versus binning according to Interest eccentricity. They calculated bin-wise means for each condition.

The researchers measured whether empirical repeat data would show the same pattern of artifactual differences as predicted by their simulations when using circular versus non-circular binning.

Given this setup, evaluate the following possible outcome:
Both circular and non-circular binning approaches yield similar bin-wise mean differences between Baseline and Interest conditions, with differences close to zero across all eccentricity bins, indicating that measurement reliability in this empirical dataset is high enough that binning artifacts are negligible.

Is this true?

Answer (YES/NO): NO